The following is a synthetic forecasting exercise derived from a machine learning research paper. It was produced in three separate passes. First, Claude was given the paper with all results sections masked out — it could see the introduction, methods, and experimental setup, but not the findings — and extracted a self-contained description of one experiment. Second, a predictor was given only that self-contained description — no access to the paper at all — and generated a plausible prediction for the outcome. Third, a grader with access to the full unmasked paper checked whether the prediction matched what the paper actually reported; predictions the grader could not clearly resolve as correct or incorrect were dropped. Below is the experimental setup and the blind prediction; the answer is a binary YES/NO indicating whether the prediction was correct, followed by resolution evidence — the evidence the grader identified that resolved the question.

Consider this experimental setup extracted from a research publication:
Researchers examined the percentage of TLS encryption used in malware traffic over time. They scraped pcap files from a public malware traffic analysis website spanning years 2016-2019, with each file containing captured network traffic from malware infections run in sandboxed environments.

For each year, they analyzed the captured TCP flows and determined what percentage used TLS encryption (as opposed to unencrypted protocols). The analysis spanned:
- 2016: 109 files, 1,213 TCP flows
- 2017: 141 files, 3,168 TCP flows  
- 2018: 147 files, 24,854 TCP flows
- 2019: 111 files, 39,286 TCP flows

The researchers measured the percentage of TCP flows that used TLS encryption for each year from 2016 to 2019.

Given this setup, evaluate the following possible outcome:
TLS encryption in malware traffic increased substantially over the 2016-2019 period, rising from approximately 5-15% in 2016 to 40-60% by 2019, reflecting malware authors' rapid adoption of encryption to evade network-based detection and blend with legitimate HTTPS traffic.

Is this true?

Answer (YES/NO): NO